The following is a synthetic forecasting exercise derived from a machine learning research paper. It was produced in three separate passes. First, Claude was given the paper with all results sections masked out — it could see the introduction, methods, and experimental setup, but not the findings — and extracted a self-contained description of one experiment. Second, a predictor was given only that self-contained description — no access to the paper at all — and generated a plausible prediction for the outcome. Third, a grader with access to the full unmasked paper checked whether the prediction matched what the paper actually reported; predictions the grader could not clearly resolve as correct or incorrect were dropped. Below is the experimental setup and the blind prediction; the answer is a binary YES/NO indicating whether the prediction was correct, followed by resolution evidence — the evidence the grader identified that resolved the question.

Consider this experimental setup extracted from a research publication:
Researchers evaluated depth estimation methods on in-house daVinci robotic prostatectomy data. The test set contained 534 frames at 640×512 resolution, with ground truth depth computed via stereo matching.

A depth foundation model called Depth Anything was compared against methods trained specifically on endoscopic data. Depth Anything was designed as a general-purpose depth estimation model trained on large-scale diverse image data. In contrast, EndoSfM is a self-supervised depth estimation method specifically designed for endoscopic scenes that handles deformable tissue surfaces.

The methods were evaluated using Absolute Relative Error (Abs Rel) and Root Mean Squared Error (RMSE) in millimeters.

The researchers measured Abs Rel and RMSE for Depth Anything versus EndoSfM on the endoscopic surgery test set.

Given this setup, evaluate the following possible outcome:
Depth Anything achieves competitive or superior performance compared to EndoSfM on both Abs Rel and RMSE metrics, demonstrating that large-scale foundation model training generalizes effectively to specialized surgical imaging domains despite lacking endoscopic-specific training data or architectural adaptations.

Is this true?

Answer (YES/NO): NO